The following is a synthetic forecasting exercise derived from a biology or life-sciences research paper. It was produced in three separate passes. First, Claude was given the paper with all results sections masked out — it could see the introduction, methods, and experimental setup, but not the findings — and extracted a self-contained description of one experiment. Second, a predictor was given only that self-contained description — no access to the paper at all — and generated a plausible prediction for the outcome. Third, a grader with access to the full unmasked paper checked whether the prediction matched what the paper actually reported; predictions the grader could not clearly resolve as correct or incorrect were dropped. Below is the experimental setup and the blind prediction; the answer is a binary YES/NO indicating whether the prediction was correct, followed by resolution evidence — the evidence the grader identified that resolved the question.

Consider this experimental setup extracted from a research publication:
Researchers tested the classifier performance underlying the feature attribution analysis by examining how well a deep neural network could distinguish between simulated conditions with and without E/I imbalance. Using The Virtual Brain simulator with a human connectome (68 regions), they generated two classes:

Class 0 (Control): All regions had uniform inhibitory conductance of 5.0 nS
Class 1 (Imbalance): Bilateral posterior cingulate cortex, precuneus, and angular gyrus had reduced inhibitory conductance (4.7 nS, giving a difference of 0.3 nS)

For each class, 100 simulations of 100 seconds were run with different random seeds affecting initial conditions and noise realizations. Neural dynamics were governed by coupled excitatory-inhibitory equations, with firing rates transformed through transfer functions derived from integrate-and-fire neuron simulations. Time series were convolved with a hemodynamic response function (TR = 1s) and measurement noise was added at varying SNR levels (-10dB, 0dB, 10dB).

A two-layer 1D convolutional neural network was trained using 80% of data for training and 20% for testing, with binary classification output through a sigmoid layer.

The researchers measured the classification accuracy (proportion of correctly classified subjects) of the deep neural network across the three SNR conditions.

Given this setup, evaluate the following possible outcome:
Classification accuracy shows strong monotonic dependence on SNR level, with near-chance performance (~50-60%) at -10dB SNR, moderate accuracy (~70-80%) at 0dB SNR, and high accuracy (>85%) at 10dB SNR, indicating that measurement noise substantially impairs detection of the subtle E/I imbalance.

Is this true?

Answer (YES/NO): NO